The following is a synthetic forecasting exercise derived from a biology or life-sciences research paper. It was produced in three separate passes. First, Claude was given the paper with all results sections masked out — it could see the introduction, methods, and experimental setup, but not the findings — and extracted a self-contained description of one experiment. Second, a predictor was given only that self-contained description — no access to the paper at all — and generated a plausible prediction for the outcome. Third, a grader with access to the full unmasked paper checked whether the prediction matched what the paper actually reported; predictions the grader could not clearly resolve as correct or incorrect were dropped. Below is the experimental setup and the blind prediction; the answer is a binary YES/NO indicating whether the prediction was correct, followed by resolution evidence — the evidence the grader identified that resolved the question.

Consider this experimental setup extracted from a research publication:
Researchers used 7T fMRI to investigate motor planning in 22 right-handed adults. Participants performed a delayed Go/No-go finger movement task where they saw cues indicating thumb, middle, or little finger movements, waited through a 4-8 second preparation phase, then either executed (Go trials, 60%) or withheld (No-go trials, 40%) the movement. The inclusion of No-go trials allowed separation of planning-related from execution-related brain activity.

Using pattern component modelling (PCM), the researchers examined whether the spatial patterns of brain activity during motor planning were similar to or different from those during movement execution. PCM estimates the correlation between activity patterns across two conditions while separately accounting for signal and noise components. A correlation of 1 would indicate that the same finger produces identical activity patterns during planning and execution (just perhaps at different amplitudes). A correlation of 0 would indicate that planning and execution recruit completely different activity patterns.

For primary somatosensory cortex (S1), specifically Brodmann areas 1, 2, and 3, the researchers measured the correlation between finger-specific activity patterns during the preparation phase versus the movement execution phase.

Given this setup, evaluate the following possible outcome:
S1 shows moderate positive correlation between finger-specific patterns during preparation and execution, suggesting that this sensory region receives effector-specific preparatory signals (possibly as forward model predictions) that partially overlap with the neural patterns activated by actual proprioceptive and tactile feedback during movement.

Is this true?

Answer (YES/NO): NO